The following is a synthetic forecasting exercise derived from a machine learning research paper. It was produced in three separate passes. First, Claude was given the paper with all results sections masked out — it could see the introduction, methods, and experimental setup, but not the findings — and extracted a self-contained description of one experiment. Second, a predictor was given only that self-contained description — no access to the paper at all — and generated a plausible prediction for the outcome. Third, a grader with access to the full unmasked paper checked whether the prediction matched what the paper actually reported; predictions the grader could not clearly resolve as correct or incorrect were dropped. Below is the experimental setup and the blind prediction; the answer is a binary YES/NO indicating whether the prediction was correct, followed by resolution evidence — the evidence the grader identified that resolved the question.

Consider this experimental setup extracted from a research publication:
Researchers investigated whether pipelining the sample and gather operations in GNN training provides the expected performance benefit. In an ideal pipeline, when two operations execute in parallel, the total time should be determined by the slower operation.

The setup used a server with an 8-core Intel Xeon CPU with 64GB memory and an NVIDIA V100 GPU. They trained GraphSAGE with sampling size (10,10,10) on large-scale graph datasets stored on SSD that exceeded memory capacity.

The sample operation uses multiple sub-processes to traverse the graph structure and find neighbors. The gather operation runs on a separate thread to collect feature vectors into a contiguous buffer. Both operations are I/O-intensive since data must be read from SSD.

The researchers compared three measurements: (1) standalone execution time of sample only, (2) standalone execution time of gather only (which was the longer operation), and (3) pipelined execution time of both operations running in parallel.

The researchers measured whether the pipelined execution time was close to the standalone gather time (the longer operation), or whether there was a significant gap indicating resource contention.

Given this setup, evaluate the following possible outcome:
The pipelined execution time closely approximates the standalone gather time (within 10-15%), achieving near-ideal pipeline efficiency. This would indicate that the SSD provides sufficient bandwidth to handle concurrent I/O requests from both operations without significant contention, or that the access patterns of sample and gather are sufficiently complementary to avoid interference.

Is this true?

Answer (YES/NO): NO